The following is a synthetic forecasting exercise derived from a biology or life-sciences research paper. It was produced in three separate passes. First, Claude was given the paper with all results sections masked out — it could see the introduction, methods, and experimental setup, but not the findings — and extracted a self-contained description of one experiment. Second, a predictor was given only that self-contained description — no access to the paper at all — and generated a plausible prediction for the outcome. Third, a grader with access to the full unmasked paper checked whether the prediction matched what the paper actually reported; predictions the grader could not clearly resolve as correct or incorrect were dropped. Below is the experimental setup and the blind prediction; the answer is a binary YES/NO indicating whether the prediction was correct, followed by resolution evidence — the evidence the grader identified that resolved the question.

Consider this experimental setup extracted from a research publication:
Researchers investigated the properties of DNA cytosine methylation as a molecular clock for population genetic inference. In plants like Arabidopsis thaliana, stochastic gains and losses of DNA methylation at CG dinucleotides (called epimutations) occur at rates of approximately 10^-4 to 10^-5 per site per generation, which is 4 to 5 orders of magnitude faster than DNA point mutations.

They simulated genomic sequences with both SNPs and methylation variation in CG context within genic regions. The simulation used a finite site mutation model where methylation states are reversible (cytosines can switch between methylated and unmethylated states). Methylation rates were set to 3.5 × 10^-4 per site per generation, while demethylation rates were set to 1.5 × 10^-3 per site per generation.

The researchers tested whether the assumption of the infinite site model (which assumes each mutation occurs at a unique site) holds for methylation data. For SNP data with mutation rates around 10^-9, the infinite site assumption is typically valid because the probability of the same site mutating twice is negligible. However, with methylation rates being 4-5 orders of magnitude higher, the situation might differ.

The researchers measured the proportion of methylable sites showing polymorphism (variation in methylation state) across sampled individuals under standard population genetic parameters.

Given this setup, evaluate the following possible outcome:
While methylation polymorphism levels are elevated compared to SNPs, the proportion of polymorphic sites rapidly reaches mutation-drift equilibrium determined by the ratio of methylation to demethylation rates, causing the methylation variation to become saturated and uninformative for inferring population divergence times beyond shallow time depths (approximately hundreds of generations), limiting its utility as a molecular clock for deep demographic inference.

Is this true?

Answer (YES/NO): NO